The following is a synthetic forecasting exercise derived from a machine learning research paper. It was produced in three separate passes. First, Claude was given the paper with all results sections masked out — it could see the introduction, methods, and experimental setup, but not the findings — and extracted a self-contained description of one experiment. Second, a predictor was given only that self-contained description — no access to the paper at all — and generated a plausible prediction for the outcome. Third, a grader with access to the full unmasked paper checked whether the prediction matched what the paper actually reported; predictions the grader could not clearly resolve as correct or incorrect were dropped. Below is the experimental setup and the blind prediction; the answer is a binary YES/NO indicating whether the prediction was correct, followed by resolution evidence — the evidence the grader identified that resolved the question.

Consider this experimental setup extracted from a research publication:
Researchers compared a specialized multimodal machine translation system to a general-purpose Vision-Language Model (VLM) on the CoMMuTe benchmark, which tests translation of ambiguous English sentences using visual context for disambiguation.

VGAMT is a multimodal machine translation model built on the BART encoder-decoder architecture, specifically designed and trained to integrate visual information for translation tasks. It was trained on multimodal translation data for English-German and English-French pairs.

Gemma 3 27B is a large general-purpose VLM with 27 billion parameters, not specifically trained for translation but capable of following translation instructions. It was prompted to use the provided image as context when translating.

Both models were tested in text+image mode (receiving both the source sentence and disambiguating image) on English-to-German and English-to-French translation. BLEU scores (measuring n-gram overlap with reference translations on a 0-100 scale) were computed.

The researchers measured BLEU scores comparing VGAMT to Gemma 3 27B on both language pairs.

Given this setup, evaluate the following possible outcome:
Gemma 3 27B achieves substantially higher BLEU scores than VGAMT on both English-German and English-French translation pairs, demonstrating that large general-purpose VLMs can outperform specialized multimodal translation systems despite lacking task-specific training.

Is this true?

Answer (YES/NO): YES